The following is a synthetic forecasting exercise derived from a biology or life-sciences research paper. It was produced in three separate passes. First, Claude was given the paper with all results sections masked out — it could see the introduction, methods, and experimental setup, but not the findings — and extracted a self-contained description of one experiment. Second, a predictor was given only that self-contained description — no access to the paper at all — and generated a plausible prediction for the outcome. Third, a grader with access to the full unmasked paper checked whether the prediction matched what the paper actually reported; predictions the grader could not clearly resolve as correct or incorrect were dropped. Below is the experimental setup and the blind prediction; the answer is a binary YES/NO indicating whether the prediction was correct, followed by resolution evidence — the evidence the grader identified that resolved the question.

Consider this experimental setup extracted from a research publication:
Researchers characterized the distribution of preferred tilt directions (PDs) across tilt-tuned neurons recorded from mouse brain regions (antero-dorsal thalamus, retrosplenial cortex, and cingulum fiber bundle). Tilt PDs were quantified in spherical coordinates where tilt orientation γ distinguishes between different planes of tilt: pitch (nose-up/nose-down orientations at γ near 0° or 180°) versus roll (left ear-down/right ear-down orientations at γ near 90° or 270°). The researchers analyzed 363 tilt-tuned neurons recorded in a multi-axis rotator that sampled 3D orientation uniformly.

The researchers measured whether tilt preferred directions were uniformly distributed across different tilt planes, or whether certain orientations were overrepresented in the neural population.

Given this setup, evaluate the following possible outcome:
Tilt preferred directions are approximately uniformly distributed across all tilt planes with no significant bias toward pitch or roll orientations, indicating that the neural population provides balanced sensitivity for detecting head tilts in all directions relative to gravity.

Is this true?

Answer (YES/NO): NO